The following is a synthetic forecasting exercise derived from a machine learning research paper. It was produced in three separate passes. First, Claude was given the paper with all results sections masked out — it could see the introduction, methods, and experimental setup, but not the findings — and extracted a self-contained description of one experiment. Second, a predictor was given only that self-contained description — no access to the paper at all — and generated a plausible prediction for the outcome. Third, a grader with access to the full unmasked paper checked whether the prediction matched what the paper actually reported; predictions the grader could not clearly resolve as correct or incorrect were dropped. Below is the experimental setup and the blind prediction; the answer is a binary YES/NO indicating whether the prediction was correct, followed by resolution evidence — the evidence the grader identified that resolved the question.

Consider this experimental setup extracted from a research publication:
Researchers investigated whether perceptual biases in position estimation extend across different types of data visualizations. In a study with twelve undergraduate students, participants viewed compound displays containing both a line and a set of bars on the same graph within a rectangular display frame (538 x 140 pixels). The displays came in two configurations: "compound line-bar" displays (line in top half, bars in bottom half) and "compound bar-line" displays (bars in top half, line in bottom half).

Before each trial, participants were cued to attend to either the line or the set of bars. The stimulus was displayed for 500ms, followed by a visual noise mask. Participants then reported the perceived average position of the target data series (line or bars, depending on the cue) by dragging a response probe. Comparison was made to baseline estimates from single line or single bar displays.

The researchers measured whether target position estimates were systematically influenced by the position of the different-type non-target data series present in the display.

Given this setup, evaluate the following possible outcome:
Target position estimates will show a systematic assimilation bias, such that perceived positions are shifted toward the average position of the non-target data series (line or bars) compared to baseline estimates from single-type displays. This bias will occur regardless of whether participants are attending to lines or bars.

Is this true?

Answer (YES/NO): YES